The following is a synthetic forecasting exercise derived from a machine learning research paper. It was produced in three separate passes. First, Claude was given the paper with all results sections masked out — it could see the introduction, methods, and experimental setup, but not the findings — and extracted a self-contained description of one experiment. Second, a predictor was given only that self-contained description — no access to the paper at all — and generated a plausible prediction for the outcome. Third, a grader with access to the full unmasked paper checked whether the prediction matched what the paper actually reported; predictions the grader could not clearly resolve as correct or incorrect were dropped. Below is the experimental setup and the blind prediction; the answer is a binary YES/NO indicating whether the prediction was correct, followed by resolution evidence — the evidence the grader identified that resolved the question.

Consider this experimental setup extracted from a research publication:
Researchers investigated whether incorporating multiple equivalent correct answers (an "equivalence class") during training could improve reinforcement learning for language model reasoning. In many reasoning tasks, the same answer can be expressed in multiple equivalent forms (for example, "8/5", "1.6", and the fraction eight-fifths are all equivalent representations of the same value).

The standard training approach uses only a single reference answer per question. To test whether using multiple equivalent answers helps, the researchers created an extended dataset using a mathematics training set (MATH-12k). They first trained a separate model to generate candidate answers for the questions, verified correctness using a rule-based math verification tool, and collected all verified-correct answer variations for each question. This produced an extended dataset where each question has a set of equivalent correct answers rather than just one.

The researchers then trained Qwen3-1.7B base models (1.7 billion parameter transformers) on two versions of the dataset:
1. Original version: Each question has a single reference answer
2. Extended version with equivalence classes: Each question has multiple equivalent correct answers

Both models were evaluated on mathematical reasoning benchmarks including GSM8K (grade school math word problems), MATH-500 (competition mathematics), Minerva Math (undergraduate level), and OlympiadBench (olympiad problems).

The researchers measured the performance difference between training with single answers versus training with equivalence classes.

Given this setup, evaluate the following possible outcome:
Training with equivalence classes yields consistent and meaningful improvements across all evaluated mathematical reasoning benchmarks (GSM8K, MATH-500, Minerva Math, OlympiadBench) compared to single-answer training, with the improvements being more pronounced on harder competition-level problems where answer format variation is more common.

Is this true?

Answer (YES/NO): NO